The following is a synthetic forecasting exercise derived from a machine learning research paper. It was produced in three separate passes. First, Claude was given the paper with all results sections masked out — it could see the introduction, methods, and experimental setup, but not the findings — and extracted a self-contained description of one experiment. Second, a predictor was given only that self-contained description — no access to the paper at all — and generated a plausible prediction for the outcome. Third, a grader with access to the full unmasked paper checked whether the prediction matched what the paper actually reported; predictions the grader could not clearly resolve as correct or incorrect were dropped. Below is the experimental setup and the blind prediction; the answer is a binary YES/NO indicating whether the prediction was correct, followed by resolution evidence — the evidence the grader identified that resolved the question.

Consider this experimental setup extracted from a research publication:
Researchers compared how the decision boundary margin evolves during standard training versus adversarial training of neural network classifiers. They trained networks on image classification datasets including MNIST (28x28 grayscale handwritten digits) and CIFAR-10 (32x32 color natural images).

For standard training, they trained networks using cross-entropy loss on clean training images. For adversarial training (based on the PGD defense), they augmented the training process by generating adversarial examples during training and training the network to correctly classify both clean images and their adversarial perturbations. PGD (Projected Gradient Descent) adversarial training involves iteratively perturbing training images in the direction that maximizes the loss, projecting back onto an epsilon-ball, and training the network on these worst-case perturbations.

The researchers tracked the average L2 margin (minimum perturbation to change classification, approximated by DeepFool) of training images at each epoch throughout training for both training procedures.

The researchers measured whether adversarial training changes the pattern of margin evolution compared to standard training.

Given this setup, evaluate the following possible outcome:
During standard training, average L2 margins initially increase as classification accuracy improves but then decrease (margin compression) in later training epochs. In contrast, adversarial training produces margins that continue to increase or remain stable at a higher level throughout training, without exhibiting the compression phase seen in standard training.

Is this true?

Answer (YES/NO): NO